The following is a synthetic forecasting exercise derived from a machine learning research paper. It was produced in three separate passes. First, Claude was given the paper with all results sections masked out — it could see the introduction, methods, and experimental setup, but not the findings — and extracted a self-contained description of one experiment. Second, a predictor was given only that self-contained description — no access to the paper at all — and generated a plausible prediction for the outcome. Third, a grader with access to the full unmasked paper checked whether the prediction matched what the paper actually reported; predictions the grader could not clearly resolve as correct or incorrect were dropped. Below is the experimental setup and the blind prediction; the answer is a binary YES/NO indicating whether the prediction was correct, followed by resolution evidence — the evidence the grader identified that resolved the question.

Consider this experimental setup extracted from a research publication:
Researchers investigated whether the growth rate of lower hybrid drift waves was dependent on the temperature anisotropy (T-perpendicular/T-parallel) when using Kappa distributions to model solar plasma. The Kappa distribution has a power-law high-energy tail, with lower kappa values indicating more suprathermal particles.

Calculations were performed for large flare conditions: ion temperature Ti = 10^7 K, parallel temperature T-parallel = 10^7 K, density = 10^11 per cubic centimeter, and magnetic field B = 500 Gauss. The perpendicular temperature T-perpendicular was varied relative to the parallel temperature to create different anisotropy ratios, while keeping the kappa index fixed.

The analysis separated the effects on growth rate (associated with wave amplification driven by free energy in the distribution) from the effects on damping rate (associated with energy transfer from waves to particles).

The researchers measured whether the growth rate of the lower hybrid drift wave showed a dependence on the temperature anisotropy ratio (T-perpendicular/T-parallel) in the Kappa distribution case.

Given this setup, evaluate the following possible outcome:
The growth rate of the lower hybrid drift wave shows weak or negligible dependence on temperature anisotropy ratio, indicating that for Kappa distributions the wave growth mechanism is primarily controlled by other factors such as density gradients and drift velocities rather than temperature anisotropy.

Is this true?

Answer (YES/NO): YES